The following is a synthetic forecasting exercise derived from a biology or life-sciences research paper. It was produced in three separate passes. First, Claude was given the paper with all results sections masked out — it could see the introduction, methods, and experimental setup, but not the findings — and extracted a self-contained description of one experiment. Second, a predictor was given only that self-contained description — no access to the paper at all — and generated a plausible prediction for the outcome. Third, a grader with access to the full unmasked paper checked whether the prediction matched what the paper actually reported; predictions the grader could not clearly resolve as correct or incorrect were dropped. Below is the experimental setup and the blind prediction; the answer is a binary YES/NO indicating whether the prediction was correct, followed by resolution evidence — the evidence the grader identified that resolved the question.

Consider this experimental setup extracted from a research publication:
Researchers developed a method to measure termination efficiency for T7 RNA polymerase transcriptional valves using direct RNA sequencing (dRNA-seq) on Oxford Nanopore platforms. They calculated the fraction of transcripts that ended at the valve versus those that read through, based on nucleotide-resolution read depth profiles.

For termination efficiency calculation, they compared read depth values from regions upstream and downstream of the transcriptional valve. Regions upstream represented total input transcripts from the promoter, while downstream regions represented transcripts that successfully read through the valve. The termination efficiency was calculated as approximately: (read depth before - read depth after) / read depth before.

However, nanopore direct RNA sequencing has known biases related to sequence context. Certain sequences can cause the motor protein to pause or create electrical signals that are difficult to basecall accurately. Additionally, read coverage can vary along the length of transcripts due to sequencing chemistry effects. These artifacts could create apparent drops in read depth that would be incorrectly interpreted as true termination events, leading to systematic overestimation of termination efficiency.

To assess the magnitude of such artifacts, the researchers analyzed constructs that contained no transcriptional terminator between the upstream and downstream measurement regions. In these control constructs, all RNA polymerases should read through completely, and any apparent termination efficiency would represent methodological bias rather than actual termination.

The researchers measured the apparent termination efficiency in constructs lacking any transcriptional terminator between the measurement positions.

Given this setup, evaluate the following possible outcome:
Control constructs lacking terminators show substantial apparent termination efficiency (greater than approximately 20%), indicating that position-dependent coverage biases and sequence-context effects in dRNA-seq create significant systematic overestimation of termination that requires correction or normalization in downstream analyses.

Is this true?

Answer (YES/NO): NO